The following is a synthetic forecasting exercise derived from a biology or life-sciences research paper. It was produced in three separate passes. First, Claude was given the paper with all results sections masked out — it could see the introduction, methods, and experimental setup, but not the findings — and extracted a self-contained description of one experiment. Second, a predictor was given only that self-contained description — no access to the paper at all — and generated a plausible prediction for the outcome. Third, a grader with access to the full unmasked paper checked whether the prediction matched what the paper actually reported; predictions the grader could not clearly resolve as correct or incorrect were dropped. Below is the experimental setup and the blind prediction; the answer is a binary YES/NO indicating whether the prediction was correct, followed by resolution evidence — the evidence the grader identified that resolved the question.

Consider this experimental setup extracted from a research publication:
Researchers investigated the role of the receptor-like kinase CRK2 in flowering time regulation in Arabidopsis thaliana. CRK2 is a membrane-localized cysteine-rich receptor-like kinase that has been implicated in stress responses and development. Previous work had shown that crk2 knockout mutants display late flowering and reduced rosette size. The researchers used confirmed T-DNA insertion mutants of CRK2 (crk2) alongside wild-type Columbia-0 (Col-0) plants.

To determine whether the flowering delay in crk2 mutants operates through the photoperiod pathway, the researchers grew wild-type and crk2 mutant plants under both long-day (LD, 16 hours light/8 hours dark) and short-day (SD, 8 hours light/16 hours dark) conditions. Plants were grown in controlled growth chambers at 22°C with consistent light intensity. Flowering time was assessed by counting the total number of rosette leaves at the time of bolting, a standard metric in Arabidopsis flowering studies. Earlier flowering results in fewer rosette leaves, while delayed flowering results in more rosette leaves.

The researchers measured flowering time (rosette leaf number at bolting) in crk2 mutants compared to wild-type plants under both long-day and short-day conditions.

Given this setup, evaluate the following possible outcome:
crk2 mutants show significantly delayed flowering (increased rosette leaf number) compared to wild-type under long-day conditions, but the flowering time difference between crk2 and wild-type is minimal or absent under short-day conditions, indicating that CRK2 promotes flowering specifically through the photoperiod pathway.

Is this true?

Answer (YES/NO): NO